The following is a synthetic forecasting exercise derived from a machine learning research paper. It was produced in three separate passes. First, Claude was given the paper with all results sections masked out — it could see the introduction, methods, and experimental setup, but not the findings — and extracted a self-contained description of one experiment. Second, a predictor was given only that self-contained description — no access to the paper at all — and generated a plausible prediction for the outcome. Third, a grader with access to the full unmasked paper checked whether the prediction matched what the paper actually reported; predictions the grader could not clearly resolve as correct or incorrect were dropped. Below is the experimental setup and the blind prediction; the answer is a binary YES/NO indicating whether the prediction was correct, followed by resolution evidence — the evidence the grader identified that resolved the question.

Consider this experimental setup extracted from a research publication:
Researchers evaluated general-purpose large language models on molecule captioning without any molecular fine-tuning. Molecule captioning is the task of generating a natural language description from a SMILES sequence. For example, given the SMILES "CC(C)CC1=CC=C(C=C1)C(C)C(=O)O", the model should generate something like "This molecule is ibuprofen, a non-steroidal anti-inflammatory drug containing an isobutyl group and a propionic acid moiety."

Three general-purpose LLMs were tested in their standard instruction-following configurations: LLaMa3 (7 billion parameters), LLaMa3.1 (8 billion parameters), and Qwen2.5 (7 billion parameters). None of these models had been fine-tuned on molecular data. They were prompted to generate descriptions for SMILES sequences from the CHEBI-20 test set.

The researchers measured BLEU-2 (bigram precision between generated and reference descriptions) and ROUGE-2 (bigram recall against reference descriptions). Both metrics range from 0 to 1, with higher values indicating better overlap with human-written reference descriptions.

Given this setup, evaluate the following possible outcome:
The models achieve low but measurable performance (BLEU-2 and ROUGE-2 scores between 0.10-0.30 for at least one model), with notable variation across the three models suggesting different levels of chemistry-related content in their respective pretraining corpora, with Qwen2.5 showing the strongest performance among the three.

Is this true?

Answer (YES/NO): NO